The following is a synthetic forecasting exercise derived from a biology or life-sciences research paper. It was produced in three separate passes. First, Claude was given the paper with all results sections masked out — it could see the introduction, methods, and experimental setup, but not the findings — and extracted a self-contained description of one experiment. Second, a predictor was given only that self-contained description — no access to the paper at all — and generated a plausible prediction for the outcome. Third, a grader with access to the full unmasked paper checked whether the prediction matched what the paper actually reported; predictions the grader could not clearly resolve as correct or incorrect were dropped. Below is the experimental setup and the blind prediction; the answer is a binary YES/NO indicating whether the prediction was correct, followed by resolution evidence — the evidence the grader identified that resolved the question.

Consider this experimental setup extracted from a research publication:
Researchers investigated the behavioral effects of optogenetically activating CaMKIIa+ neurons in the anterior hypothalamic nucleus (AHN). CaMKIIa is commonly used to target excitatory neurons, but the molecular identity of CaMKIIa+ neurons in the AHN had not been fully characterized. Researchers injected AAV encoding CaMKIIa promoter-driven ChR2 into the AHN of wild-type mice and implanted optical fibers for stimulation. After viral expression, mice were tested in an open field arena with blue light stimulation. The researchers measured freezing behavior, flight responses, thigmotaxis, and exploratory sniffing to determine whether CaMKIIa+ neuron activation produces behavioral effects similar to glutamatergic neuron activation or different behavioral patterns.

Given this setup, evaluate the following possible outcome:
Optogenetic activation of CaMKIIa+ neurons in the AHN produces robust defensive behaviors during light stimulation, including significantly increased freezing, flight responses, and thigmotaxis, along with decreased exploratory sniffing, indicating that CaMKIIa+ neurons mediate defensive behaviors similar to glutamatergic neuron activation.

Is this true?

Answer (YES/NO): NO